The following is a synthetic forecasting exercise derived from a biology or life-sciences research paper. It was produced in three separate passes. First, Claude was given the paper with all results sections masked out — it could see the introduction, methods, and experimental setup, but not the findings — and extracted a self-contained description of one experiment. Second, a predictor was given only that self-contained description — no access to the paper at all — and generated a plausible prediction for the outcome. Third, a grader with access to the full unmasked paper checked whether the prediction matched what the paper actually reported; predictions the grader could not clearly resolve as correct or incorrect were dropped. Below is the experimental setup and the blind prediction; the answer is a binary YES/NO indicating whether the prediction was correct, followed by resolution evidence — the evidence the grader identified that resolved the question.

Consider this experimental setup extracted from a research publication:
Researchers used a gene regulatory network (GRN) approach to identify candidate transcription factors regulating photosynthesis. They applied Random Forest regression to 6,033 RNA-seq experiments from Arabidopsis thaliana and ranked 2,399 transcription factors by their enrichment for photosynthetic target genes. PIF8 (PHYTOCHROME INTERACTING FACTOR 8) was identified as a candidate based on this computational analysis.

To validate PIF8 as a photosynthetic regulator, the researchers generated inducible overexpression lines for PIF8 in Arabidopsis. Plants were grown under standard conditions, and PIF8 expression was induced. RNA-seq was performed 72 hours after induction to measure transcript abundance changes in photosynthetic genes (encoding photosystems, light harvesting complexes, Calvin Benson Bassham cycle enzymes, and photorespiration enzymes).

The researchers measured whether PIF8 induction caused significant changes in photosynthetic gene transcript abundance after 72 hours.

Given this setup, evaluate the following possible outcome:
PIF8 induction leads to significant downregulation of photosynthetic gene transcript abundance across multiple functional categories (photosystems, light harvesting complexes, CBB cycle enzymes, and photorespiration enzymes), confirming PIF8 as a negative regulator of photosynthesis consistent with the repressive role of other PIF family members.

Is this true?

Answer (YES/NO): NO